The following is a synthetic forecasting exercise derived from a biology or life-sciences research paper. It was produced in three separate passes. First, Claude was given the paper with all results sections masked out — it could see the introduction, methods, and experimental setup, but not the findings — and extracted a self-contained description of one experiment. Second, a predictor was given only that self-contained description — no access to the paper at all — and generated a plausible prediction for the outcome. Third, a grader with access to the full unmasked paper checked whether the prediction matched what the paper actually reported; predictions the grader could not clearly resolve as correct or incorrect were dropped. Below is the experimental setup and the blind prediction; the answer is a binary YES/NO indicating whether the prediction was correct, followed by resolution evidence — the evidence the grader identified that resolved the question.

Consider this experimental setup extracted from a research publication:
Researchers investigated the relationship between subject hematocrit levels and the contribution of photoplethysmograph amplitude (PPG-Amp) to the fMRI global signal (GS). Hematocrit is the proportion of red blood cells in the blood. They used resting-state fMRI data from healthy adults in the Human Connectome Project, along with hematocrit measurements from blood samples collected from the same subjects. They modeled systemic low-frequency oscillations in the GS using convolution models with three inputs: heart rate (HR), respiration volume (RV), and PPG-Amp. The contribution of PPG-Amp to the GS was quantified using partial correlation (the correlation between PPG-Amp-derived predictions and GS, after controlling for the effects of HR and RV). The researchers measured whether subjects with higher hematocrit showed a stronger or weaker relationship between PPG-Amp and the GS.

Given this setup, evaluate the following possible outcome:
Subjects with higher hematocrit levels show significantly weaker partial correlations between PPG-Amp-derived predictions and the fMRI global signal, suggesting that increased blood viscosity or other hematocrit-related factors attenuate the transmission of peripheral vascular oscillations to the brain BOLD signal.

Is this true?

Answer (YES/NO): NO